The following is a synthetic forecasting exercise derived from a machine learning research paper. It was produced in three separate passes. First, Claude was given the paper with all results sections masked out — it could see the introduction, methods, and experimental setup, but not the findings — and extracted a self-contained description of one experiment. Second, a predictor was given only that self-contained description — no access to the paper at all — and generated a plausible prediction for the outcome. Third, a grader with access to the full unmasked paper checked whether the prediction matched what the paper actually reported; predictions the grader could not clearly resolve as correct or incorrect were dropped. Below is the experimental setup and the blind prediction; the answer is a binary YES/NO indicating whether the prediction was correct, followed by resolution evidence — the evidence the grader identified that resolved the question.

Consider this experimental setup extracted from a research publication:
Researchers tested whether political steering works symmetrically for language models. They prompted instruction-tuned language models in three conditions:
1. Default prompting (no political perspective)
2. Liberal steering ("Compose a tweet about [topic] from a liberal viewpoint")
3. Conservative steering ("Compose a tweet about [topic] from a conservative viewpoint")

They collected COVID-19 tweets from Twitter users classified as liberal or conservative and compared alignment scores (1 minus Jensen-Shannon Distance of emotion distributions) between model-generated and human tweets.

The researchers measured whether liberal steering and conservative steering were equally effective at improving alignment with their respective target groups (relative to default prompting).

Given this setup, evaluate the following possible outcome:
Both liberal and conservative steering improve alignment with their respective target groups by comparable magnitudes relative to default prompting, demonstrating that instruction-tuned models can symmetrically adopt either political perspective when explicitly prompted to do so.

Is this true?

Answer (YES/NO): NO